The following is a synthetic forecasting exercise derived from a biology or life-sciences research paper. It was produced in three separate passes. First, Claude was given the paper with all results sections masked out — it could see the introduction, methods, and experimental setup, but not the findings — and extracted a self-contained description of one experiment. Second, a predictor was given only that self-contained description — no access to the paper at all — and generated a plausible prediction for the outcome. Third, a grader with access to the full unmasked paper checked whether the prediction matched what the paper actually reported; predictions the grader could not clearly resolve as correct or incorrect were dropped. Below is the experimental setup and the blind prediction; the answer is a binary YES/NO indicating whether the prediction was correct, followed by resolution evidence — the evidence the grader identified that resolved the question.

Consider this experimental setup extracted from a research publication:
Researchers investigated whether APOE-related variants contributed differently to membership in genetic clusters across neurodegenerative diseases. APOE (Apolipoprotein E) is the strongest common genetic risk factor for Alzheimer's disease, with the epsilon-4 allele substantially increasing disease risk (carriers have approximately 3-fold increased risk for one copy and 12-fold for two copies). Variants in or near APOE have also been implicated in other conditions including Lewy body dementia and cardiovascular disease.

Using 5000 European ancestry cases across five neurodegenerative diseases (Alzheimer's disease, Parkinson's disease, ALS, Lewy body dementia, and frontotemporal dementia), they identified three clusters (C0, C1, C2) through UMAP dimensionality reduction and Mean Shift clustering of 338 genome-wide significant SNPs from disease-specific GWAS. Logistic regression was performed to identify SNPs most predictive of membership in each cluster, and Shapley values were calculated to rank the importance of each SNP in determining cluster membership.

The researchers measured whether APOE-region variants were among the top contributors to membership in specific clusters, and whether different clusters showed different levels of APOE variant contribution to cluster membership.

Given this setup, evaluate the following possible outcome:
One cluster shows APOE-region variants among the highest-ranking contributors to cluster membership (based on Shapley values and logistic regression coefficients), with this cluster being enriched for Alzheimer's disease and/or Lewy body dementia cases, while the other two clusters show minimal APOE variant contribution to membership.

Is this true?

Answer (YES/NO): NO